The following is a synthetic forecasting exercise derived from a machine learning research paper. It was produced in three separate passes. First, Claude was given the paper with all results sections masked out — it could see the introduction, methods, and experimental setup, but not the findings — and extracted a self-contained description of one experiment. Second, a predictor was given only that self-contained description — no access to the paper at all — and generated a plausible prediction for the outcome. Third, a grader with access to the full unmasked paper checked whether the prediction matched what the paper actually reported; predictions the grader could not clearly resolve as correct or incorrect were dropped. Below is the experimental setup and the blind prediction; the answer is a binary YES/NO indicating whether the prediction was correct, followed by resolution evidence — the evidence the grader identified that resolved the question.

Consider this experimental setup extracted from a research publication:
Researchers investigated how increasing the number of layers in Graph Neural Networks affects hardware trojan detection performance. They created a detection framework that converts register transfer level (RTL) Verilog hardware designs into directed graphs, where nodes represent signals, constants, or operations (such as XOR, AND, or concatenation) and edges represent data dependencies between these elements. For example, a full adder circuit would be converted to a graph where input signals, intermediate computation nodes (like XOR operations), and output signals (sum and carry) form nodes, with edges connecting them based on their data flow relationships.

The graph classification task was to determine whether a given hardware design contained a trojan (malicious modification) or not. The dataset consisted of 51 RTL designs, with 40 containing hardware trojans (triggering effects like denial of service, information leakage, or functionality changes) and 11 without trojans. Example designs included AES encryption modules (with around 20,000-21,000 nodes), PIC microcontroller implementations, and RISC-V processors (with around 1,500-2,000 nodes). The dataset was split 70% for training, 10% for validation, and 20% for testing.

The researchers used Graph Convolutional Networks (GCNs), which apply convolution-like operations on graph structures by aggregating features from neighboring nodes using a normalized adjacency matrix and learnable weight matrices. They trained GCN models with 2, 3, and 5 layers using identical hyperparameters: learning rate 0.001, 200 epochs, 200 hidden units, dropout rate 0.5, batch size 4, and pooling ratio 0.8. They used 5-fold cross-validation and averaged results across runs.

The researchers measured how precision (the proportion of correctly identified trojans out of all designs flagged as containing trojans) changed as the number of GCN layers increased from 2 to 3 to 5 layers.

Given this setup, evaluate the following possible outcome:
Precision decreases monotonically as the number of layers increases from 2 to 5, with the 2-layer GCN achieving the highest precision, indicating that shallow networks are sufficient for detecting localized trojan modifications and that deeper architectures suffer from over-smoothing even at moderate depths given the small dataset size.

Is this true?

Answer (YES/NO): YES